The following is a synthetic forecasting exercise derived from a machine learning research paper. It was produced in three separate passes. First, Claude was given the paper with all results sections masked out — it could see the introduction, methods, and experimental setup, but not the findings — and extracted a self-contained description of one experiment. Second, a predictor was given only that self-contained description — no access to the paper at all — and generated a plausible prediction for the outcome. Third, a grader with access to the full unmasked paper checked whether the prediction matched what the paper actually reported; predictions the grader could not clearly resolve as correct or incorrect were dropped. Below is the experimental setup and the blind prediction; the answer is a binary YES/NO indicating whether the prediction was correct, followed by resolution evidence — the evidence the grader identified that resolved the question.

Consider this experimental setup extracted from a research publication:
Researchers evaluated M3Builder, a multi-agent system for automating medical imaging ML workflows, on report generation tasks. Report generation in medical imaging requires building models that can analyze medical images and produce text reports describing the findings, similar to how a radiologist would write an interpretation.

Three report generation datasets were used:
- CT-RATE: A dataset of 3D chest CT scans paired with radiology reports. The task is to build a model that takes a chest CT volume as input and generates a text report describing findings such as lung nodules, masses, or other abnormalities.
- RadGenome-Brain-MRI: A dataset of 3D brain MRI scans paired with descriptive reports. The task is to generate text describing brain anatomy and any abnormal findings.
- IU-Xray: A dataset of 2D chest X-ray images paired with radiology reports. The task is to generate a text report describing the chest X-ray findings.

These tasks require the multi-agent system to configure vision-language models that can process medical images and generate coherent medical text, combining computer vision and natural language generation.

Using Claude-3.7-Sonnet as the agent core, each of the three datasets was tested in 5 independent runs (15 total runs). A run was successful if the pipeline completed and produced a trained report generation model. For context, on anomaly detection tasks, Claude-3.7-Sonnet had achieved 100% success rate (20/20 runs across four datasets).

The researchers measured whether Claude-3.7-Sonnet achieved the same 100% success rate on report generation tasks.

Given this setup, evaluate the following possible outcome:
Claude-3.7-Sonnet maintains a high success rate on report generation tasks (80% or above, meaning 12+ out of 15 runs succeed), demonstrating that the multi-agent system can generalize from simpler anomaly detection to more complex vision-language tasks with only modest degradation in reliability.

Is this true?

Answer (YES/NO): YES